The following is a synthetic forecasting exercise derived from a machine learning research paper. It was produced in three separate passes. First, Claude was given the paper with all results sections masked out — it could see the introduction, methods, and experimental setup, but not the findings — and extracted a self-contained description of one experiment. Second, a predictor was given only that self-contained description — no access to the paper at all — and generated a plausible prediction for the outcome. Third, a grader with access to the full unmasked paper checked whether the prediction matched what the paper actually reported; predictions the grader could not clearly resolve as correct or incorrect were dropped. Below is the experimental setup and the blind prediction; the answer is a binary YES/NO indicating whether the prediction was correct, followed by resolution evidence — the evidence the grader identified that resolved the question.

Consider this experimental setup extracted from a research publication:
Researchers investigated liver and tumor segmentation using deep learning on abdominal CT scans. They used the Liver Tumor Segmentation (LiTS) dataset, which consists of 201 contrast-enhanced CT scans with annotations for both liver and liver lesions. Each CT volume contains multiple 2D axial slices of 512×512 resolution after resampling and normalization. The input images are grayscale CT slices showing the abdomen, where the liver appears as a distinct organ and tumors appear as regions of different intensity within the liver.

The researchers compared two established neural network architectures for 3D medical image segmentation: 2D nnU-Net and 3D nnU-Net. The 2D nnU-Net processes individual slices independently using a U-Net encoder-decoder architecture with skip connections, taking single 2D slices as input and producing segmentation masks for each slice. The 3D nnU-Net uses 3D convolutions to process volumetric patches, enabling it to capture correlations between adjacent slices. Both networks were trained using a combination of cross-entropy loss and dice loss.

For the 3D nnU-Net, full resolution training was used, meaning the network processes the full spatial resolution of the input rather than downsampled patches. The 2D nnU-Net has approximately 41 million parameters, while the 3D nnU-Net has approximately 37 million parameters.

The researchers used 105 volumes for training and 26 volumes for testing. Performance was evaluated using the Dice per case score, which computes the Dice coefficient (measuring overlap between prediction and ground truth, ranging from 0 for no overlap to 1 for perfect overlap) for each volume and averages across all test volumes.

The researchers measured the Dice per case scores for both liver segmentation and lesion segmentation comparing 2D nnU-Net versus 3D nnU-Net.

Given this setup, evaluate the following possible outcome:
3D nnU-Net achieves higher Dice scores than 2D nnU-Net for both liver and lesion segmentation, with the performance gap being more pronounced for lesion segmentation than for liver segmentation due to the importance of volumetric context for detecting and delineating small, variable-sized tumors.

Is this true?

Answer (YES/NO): YES